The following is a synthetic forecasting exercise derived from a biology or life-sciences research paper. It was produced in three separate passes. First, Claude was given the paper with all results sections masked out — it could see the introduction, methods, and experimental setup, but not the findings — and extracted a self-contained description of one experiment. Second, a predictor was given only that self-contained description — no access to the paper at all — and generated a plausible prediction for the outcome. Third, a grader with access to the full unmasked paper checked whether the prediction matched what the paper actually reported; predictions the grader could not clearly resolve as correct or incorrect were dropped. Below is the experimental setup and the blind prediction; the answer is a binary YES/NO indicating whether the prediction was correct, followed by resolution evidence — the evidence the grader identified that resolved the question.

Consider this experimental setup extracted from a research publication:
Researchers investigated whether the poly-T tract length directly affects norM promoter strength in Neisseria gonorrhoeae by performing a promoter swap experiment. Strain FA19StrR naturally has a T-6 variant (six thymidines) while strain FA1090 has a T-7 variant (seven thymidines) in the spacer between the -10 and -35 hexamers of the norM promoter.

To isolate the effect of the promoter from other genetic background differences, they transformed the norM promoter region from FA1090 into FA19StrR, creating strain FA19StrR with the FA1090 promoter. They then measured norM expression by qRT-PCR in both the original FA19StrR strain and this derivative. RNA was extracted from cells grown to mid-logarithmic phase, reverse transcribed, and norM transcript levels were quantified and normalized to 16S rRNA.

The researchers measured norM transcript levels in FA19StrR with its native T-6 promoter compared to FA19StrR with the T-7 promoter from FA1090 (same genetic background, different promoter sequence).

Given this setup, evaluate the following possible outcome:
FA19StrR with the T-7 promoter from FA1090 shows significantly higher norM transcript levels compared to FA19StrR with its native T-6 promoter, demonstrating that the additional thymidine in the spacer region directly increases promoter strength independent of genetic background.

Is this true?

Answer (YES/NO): NO